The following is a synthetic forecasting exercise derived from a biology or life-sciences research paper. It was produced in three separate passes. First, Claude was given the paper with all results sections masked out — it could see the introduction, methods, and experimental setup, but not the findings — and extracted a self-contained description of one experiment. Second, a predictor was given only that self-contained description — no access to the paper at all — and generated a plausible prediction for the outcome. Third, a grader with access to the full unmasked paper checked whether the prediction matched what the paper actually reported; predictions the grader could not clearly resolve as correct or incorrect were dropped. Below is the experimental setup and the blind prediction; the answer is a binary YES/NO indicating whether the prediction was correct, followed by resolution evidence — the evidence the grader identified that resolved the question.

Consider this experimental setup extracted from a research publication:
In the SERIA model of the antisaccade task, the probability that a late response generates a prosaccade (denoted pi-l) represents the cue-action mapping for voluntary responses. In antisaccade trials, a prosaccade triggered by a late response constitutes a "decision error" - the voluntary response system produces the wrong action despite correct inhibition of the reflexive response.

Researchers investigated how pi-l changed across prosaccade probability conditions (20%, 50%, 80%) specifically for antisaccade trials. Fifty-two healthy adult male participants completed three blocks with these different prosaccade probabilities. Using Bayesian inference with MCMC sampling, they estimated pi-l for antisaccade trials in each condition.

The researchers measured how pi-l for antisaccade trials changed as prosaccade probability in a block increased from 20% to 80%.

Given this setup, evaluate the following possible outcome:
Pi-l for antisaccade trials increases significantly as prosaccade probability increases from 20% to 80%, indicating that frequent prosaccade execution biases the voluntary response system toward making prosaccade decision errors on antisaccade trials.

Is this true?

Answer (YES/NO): NO